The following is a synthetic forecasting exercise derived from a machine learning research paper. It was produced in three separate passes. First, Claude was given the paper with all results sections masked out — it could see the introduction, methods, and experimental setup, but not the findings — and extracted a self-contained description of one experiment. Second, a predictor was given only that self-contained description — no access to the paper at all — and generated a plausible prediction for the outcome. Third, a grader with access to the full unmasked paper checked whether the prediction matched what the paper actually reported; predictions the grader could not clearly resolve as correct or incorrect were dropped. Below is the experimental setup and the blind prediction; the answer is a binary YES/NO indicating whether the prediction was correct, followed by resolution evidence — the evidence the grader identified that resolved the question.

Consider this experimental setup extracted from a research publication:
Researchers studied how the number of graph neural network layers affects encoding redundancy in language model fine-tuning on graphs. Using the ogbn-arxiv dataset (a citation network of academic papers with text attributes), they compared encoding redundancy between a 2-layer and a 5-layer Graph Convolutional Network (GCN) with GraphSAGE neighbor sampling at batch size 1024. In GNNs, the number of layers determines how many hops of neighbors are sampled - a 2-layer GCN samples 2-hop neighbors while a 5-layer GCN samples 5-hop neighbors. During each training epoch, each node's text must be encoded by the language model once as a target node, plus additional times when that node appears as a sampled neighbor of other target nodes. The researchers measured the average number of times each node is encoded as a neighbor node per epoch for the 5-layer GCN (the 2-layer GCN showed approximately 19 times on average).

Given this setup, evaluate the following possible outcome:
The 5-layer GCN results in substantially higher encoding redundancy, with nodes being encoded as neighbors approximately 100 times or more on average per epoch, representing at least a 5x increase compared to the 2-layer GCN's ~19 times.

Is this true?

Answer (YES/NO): YES